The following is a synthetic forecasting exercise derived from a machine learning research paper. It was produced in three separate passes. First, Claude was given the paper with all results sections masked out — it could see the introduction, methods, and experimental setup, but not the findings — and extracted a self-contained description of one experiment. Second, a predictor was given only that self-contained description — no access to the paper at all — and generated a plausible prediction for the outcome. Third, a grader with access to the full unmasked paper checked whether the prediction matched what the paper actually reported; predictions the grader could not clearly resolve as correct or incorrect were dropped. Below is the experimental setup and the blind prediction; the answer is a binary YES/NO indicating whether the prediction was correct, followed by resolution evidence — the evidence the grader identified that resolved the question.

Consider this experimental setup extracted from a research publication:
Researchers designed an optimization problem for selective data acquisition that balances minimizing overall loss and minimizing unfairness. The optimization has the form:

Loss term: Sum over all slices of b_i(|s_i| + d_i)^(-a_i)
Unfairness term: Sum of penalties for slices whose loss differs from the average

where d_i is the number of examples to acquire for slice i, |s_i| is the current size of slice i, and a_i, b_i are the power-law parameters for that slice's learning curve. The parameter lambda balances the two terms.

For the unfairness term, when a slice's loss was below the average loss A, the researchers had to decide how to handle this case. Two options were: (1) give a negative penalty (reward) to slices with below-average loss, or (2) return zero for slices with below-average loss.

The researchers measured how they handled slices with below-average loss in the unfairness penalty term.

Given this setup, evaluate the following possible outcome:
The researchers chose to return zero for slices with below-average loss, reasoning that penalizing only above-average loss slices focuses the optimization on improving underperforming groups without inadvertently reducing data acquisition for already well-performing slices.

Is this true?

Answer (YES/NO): YES